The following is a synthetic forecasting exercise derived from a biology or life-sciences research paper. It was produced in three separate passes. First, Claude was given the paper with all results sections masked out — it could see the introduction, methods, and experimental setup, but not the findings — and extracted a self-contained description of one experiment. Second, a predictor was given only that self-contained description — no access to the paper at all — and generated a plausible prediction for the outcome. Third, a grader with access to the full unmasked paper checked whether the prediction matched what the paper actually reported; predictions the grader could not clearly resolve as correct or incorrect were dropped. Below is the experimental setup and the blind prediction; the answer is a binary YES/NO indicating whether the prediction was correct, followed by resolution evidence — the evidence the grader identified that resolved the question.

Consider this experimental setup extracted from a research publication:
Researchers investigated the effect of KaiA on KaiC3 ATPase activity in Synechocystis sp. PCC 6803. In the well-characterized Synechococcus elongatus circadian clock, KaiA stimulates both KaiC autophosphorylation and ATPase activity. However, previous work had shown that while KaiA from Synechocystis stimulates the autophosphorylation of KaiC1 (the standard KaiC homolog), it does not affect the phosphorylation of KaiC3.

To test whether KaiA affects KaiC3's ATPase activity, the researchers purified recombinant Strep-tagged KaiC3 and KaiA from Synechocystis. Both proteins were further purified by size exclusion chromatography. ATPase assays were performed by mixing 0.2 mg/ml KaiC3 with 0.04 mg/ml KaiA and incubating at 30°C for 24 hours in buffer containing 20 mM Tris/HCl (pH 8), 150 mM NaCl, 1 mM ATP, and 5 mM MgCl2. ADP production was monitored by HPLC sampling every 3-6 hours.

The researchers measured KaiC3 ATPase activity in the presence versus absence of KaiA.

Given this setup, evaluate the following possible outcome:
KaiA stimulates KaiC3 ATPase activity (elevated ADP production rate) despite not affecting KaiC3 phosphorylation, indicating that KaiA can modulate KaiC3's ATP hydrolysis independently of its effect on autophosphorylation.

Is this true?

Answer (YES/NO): NO